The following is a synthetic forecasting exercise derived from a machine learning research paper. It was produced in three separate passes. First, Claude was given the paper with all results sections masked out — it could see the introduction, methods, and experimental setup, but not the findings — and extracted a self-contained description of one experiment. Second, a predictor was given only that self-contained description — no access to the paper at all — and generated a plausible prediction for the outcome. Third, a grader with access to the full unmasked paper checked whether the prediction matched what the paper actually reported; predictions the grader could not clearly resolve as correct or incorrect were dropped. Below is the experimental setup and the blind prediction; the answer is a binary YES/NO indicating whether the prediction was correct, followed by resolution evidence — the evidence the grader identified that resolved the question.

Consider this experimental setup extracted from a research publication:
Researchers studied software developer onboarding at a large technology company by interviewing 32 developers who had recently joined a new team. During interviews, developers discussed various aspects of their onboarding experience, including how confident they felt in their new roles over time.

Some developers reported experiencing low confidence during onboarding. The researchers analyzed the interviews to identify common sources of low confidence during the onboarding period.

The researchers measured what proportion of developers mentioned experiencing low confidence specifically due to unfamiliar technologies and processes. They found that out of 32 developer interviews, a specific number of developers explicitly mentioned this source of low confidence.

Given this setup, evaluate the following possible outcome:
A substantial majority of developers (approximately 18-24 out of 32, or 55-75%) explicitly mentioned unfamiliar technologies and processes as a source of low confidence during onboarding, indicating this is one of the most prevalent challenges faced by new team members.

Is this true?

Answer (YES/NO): NO